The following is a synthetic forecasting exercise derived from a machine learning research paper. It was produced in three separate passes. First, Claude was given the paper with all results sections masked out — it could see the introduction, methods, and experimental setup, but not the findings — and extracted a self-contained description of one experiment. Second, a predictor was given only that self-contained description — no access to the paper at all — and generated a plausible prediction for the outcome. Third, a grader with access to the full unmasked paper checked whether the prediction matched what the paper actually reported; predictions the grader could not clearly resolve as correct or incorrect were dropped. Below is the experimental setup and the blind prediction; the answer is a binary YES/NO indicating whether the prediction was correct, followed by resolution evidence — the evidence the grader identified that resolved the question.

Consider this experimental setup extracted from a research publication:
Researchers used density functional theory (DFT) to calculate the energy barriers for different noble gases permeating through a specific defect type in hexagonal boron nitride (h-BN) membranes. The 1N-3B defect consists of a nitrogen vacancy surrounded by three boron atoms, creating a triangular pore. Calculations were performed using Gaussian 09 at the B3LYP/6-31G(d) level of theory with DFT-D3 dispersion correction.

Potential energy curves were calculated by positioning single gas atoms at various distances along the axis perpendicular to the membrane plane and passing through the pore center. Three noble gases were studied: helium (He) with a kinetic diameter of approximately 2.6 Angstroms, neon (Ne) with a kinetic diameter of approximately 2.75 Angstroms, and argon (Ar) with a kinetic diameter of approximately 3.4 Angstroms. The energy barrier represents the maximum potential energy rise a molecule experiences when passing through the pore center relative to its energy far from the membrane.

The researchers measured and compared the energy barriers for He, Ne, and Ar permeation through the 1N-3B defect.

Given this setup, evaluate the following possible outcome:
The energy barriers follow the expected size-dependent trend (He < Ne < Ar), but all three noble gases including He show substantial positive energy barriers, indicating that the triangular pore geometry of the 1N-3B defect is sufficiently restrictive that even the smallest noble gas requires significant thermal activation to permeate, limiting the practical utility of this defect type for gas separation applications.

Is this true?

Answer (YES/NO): NO